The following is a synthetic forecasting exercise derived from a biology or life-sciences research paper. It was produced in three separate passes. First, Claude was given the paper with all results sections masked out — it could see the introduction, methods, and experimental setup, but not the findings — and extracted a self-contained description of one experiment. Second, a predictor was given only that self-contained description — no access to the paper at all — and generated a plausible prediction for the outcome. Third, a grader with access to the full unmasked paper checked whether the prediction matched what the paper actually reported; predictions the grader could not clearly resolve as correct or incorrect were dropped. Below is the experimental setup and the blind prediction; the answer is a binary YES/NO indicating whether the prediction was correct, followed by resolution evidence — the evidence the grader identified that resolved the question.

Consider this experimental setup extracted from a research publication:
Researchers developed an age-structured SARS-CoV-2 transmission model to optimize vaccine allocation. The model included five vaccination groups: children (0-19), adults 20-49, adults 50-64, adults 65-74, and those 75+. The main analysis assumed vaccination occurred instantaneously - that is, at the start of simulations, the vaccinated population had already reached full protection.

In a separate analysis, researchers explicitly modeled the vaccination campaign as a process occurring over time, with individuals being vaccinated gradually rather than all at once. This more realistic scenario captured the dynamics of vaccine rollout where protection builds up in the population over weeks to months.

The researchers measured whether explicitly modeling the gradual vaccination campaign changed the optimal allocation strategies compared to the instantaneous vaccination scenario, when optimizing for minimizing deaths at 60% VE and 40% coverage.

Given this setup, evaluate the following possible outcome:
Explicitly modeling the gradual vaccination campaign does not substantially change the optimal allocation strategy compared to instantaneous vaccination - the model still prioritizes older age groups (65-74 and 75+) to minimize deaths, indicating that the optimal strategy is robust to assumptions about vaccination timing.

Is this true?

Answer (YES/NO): YES